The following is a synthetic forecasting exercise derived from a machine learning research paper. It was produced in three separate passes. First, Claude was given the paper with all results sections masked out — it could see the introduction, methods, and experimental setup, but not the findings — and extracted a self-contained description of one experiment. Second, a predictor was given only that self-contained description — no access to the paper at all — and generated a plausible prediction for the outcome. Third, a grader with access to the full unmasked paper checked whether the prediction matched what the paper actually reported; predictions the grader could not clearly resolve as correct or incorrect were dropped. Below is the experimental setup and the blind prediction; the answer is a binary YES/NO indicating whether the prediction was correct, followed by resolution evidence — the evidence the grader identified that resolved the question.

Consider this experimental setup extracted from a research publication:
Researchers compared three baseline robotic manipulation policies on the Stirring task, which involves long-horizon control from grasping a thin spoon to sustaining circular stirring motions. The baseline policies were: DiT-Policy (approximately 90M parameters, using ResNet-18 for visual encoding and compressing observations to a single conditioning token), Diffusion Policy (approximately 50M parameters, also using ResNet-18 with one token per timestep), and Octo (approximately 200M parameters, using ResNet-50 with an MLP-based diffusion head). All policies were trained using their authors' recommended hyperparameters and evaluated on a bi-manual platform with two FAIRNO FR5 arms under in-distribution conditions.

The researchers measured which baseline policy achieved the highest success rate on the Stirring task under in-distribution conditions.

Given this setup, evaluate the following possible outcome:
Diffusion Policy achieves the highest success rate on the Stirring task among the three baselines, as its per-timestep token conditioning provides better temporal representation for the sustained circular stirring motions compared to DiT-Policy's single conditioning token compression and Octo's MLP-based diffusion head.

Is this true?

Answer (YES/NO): YES